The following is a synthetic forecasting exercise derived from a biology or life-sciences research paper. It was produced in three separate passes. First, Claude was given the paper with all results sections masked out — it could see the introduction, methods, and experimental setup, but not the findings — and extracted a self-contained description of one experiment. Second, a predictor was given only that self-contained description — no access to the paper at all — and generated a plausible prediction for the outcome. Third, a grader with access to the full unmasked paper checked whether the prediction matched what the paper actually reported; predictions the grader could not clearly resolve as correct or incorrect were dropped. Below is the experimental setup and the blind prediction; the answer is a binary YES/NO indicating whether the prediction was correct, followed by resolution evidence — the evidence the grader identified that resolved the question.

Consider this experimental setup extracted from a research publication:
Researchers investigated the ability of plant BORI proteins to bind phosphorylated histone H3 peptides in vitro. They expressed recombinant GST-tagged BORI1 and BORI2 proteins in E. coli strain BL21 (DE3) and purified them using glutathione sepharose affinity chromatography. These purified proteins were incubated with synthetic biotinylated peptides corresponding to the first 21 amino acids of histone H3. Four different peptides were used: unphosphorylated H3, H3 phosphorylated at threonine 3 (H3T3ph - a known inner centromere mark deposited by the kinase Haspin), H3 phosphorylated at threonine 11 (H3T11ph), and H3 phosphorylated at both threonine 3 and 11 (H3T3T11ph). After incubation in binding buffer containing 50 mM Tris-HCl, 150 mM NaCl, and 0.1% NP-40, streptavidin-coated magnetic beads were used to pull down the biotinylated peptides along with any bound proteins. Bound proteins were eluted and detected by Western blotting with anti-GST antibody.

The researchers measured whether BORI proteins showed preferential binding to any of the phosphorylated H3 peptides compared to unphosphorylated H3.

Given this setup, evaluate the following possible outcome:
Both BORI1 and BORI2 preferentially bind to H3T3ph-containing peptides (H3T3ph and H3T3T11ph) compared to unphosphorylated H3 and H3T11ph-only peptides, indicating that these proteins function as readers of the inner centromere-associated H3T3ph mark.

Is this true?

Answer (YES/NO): YES